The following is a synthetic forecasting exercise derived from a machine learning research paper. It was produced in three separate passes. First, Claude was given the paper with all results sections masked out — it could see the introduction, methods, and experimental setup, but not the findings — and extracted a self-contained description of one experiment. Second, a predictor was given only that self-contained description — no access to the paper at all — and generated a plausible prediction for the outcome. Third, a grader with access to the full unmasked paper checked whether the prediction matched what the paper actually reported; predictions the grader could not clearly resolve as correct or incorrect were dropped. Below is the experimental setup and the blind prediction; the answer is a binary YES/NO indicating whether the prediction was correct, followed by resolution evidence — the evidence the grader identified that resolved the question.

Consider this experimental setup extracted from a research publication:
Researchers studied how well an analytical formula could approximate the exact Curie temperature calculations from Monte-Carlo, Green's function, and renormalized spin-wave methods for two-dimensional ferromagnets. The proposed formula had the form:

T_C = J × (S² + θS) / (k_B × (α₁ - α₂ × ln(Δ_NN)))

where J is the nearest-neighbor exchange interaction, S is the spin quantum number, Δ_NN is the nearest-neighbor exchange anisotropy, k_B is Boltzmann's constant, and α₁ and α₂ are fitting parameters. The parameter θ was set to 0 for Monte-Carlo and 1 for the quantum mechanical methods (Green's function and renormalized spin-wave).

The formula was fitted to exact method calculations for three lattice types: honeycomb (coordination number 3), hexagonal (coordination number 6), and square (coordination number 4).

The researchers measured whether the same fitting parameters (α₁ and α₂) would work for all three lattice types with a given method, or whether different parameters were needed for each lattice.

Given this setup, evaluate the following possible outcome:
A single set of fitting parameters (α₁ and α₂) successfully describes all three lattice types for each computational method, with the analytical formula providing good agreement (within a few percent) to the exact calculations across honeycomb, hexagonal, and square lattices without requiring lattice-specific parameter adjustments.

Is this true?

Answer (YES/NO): NO